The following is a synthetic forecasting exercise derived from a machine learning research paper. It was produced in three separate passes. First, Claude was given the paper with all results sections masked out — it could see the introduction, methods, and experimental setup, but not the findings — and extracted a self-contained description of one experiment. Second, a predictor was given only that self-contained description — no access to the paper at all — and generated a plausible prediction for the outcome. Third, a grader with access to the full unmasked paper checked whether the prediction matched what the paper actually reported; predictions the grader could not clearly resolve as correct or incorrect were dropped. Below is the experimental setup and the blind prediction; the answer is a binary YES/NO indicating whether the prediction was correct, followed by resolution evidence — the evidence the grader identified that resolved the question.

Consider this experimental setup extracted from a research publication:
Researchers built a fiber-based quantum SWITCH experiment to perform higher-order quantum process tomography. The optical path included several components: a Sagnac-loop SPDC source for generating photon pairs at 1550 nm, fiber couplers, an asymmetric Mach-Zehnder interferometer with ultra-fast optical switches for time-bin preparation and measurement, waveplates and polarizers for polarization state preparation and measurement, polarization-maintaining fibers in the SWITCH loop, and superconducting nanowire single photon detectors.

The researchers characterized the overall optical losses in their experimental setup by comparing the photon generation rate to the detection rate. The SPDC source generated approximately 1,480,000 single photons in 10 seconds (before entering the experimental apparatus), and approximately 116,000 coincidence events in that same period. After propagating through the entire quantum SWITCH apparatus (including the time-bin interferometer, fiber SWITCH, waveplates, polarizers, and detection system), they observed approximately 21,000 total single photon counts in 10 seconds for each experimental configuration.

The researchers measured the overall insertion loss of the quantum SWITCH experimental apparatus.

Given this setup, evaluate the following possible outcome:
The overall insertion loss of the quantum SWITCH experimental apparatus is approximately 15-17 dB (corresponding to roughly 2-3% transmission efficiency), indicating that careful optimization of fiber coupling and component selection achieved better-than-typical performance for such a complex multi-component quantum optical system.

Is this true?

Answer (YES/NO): NO